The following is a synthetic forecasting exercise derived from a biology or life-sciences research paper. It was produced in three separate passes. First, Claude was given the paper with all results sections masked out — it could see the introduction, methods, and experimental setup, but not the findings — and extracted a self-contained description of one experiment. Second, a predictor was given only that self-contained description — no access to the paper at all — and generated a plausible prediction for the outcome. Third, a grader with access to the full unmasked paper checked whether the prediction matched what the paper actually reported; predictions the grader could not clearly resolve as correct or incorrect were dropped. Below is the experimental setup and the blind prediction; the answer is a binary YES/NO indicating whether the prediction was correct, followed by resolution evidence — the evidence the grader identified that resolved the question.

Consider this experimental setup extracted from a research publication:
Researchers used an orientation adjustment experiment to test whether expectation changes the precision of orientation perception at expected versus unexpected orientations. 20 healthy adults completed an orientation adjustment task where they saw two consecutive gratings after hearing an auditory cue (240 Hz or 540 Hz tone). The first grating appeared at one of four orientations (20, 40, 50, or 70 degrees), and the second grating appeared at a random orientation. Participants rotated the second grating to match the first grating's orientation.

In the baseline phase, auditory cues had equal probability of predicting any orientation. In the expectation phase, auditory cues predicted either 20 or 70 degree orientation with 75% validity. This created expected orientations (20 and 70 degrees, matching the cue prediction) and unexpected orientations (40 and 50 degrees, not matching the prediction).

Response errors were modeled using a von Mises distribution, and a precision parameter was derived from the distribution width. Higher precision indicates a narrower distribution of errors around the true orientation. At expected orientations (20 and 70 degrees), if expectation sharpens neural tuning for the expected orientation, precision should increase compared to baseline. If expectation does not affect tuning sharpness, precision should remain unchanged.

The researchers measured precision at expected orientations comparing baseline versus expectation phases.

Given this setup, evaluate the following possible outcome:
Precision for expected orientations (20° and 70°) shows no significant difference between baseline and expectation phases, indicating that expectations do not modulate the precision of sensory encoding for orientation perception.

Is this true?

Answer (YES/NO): NO